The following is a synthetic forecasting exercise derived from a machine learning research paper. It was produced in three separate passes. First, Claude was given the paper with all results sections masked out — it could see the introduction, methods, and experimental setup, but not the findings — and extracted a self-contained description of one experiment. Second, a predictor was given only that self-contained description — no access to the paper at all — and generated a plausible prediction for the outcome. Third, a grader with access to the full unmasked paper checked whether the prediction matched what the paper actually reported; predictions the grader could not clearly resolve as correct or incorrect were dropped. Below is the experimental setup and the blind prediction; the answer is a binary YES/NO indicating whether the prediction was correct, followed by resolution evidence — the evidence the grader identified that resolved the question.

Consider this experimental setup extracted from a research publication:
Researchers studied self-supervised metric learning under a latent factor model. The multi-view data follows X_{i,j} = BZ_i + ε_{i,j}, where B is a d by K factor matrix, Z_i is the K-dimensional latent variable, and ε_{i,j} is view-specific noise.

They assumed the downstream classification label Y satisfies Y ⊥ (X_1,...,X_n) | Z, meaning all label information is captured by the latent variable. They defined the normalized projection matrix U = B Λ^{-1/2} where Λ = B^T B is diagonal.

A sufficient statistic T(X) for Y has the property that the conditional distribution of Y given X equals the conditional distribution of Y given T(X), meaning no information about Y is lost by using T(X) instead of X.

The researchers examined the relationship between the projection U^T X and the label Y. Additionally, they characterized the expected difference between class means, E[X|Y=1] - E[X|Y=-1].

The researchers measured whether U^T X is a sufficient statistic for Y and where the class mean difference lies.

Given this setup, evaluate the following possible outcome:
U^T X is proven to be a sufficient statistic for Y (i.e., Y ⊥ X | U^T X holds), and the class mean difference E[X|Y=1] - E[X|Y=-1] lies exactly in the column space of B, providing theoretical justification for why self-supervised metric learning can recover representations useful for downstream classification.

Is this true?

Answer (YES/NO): YES